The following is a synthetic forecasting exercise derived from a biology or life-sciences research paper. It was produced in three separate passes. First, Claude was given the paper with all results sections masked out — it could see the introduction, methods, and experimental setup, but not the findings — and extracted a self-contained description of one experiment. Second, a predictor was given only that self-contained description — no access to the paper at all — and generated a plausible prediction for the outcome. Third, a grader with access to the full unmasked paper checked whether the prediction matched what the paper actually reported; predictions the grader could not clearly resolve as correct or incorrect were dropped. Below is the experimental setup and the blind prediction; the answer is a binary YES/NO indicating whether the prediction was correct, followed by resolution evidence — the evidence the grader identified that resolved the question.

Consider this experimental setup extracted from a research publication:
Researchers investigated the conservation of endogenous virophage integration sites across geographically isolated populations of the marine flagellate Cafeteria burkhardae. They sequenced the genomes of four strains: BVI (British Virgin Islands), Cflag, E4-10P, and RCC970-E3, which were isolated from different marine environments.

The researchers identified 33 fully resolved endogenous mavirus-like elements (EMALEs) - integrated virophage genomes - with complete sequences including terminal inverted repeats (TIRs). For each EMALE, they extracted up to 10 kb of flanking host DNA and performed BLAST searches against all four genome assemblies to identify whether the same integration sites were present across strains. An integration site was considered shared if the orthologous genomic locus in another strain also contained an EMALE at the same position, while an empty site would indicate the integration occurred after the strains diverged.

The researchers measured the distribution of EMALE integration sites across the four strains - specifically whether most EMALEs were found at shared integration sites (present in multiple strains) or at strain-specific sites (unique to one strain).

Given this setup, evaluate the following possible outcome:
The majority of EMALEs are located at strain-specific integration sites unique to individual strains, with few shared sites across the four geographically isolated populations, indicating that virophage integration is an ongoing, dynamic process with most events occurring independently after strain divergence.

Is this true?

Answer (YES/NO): YES